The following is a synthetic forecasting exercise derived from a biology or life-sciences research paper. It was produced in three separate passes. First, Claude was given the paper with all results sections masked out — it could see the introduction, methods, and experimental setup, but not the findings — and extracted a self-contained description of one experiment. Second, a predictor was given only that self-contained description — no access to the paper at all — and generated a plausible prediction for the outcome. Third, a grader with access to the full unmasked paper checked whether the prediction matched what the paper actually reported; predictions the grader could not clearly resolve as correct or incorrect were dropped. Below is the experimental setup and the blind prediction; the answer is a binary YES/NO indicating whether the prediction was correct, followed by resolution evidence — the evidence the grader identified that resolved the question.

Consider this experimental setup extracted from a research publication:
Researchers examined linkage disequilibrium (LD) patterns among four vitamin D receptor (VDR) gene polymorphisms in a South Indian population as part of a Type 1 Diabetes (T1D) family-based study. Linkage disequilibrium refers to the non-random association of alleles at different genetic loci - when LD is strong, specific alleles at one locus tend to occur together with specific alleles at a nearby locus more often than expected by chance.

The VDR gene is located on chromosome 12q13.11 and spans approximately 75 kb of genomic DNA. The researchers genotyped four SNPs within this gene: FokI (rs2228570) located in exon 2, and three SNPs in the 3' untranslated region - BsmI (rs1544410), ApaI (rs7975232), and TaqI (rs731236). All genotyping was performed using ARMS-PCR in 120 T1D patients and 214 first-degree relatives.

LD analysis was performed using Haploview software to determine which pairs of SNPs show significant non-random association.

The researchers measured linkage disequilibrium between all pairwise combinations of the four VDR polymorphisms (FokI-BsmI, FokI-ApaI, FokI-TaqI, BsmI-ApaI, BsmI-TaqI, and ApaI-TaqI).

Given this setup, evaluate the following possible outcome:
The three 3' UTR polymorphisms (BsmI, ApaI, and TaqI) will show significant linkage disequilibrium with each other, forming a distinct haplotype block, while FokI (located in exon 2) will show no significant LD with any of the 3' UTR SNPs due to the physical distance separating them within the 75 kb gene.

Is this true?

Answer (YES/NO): YES